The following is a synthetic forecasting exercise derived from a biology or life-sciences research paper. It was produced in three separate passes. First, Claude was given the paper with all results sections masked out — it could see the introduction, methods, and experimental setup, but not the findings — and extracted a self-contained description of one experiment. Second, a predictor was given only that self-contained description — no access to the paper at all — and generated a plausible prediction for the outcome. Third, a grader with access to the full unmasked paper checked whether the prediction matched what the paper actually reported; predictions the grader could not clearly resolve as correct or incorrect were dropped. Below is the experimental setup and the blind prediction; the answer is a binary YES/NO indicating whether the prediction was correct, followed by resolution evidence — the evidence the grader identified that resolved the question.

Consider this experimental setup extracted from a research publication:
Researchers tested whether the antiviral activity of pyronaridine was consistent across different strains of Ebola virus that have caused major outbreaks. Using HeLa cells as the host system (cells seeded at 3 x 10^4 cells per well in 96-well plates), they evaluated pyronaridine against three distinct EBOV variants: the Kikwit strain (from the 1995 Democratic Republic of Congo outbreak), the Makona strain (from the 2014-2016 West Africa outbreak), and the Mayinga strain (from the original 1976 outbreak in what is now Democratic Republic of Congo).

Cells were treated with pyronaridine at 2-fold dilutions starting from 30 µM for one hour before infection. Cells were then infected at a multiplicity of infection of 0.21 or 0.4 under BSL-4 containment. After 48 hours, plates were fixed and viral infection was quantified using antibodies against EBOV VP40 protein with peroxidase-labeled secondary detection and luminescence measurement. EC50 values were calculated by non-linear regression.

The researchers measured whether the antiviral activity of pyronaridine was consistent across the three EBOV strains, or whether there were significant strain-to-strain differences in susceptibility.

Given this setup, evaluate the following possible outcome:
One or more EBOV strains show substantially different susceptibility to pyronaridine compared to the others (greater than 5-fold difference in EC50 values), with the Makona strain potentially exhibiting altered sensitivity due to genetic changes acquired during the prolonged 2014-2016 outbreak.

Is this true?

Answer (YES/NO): NO